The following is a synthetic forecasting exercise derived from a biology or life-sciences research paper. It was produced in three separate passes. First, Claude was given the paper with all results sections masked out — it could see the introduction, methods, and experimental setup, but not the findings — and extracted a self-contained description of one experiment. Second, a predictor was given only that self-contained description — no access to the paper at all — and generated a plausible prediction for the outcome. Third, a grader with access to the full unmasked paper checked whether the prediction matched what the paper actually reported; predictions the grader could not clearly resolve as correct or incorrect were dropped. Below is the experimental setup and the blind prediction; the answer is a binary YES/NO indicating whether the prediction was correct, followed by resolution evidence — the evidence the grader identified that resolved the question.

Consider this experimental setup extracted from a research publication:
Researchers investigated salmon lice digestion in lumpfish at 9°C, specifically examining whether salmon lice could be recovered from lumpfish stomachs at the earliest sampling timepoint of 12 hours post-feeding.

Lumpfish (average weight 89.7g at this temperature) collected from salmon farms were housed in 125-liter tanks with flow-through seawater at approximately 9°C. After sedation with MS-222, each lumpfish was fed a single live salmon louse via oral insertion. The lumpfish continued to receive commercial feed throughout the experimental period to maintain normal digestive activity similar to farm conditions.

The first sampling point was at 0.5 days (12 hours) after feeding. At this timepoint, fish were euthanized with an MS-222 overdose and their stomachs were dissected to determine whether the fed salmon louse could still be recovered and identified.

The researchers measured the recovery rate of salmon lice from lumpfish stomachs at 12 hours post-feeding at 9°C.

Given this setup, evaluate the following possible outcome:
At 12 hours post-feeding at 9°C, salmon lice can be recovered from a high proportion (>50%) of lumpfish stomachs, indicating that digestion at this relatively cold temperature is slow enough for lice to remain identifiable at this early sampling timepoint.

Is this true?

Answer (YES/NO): YES